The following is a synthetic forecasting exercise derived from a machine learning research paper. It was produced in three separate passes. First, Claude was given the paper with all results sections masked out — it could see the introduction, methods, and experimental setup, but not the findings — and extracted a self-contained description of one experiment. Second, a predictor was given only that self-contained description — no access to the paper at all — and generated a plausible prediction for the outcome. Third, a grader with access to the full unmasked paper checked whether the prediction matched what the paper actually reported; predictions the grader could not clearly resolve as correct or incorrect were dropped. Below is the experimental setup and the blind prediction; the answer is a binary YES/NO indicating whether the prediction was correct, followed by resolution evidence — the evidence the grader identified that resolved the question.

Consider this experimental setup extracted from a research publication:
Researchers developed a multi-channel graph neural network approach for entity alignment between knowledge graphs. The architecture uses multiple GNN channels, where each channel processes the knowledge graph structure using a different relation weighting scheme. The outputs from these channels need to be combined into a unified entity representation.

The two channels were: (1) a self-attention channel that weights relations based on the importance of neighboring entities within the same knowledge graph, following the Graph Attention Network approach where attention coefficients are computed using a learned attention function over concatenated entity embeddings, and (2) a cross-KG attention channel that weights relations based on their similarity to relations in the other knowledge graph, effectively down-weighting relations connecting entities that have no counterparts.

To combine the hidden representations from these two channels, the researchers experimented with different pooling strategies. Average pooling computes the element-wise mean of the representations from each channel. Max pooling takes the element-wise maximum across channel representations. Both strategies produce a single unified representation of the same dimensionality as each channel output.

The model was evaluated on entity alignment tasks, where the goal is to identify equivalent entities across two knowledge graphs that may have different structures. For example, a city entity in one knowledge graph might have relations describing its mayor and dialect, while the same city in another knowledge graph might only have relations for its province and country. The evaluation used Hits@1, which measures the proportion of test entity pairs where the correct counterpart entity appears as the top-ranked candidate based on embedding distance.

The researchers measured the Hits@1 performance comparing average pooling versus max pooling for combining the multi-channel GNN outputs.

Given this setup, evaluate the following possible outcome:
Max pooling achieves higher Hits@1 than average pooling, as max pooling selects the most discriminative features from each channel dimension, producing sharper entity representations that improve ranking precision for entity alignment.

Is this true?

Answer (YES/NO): NO